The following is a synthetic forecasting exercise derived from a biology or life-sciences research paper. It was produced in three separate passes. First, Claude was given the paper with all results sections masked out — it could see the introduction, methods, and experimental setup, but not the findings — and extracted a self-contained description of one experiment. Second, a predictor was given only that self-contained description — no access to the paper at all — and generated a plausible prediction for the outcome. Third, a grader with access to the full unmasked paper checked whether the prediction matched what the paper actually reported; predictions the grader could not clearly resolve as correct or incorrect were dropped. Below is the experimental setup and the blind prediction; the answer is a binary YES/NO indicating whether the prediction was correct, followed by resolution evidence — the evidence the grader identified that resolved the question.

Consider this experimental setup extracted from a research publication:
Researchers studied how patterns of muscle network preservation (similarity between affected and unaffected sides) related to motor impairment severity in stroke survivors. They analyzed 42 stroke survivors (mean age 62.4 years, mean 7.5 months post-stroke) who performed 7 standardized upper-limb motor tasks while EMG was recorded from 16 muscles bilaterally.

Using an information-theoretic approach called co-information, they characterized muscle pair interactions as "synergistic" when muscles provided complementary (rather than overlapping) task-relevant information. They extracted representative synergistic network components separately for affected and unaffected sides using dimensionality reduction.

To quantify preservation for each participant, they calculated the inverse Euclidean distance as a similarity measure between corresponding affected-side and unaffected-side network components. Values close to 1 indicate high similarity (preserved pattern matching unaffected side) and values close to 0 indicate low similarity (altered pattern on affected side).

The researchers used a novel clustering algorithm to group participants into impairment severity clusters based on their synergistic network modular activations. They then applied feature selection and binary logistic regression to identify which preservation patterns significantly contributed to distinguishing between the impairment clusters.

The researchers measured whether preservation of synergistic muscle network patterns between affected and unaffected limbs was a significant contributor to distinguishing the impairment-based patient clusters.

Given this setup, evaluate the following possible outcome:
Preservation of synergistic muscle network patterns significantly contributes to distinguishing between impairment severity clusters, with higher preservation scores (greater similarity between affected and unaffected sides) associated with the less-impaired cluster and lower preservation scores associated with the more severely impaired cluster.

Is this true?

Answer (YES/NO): NO